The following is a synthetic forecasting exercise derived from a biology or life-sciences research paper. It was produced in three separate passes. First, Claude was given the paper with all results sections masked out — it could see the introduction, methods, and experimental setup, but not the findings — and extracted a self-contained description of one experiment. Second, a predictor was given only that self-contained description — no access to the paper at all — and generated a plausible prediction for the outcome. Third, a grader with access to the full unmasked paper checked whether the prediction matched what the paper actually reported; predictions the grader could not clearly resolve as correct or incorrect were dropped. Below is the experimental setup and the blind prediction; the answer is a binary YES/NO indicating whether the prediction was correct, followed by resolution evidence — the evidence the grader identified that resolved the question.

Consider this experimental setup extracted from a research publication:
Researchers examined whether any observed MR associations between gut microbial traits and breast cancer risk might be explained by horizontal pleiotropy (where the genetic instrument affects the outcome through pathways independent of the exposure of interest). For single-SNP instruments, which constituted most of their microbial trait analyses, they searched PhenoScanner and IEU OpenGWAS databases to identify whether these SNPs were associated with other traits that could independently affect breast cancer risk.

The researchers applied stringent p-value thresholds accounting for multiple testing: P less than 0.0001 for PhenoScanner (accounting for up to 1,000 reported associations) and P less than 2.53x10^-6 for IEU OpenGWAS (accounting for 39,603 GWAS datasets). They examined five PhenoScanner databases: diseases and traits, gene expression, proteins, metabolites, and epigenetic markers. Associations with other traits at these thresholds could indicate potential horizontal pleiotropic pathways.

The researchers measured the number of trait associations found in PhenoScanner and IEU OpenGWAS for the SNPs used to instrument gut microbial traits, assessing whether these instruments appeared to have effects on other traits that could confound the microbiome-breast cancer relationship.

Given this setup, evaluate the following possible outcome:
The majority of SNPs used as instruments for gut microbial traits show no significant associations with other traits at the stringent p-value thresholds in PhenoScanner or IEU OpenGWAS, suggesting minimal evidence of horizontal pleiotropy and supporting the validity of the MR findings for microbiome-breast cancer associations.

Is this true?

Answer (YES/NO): NO